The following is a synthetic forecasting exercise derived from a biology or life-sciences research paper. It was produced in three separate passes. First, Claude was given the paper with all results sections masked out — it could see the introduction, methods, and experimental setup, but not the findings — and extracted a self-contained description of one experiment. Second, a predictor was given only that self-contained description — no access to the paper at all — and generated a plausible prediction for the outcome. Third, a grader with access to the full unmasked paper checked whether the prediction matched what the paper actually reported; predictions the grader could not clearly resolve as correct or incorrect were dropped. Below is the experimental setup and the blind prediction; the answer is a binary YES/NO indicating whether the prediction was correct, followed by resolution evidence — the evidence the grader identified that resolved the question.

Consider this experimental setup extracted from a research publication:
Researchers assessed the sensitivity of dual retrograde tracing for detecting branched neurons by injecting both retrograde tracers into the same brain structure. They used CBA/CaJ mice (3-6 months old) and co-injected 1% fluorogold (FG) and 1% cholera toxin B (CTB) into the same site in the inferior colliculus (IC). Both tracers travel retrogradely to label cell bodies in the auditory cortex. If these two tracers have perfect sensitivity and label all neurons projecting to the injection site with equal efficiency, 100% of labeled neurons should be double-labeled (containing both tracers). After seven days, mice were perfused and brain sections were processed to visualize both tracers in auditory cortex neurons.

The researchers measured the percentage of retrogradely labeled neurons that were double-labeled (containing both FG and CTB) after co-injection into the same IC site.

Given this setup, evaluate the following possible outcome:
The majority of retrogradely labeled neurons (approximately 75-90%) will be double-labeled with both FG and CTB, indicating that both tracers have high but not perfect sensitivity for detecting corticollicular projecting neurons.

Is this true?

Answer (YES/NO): NO